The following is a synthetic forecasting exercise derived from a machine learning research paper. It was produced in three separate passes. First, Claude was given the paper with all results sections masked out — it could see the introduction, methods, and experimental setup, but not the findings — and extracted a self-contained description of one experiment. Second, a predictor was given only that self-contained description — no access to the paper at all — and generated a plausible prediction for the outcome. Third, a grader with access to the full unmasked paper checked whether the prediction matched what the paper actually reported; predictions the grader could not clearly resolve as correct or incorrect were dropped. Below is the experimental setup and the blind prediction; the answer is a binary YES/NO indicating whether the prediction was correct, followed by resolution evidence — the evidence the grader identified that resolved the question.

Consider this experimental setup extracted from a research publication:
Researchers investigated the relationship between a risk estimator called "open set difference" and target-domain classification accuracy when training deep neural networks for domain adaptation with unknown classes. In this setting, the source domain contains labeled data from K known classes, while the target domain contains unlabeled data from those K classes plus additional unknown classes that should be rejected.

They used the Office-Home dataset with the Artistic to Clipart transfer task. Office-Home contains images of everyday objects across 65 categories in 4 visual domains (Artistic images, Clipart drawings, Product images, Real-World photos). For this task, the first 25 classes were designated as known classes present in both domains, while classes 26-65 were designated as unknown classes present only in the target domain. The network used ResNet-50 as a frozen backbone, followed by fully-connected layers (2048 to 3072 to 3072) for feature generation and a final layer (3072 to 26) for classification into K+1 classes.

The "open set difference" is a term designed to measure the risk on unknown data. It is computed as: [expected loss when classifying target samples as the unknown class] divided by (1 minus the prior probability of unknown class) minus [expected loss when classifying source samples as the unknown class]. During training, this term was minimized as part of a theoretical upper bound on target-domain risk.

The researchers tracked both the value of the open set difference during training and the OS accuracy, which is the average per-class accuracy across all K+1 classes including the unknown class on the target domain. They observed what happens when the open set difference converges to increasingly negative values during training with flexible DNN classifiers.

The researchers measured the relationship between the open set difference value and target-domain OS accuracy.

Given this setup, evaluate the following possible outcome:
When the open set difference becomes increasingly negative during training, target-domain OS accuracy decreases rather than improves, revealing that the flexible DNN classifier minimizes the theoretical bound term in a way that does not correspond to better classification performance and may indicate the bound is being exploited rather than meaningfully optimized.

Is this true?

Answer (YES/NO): YES